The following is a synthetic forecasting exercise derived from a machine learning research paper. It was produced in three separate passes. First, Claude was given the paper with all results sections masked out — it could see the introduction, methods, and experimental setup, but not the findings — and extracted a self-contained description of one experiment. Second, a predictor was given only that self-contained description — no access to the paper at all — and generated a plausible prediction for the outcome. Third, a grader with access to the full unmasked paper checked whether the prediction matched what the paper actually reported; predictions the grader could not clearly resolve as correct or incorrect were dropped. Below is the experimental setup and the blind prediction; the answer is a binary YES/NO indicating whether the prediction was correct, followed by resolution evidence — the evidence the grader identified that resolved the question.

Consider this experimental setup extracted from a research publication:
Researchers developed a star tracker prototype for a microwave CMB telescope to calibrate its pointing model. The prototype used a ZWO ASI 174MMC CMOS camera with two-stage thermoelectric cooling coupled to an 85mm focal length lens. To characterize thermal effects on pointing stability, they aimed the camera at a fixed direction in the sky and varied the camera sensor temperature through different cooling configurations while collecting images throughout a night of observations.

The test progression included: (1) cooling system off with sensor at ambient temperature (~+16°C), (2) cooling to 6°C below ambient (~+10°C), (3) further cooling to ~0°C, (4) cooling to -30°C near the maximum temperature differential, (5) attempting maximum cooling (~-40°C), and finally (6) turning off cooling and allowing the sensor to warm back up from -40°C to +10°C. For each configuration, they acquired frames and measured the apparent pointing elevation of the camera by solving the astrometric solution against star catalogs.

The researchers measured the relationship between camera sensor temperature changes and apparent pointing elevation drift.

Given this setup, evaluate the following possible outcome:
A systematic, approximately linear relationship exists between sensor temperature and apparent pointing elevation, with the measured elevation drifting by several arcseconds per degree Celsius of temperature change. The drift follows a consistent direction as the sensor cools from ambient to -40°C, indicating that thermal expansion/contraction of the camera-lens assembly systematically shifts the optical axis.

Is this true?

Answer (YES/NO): NO